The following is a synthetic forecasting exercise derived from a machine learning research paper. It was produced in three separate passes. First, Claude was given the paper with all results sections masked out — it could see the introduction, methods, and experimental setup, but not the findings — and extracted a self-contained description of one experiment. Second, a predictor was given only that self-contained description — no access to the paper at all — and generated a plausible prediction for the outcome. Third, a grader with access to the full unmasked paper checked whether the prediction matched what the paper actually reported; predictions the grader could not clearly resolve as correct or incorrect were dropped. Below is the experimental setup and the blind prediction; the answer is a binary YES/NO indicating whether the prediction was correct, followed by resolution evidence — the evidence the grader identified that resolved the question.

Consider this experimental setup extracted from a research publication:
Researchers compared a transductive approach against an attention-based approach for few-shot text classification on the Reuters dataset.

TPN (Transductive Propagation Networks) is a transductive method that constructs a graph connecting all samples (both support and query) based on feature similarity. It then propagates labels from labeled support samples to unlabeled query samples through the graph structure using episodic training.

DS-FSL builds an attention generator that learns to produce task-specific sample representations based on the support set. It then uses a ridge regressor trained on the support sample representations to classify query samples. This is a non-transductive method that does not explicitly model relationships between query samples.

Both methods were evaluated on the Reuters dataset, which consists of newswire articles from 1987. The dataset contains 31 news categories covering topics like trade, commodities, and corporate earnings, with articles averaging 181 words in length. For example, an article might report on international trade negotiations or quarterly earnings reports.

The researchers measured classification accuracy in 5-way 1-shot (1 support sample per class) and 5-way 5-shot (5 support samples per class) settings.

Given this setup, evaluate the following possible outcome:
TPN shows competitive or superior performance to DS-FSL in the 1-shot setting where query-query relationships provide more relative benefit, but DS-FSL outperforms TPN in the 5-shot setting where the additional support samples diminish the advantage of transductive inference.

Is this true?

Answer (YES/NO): YES